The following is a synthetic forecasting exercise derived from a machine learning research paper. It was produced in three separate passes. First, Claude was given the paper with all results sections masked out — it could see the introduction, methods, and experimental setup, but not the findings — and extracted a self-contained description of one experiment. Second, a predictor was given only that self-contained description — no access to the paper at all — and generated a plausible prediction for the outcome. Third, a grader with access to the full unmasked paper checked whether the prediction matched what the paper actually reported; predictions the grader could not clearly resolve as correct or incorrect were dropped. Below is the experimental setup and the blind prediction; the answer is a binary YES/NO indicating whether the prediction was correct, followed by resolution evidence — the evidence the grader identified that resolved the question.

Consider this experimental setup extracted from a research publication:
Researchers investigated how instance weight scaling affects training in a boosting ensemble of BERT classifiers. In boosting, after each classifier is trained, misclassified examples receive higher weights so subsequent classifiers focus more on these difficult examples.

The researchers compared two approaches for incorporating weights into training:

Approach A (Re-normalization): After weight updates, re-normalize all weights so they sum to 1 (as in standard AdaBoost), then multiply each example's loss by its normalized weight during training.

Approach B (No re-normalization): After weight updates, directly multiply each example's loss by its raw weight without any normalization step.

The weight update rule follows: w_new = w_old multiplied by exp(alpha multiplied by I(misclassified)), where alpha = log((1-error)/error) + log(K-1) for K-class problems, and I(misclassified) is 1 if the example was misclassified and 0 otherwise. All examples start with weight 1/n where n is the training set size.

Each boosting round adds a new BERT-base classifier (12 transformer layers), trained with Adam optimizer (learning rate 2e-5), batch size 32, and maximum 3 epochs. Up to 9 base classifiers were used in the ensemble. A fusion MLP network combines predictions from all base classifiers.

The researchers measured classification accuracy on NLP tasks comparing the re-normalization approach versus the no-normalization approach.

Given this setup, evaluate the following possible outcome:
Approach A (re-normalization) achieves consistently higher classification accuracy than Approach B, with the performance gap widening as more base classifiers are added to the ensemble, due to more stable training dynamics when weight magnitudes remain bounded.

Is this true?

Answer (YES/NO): NO